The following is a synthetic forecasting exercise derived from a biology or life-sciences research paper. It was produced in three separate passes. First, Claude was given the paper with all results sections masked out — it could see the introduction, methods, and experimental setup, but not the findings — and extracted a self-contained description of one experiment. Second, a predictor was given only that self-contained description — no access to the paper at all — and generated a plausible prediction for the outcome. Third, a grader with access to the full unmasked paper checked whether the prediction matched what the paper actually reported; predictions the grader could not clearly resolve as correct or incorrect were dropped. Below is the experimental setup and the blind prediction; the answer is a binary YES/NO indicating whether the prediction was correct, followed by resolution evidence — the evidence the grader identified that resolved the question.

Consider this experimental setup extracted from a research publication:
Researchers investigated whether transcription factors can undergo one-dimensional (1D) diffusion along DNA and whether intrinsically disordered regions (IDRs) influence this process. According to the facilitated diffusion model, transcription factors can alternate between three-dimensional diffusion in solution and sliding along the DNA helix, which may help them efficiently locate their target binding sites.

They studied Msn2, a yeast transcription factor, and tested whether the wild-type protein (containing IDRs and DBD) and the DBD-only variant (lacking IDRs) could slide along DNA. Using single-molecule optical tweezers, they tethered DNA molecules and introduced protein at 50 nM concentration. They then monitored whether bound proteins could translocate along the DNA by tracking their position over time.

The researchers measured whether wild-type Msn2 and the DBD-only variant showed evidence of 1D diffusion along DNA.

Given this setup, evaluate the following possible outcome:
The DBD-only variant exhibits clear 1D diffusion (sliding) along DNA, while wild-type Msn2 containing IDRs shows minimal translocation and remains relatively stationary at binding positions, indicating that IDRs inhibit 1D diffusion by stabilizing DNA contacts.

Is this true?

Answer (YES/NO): NO